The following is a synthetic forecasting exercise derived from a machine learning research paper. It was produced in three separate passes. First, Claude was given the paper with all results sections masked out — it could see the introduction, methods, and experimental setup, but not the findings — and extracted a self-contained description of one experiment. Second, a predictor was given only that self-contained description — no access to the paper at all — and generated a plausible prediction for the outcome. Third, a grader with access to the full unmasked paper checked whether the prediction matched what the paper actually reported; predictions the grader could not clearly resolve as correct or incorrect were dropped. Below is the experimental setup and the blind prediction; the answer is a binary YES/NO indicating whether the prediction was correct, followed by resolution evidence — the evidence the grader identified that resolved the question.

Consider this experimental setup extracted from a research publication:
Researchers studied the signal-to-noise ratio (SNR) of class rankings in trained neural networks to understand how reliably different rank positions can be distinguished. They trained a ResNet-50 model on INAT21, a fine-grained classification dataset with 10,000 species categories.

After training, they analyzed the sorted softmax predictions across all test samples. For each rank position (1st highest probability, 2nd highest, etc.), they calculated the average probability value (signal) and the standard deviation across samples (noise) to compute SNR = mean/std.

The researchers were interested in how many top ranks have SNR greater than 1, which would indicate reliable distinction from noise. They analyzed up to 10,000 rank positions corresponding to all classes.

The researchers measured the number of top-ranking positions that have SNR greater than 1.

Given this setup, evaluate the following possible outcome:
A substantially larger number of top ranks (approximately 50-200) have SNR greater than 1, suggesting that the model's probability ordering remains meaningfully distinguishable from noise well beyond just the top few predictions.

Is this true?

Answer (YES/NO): NO